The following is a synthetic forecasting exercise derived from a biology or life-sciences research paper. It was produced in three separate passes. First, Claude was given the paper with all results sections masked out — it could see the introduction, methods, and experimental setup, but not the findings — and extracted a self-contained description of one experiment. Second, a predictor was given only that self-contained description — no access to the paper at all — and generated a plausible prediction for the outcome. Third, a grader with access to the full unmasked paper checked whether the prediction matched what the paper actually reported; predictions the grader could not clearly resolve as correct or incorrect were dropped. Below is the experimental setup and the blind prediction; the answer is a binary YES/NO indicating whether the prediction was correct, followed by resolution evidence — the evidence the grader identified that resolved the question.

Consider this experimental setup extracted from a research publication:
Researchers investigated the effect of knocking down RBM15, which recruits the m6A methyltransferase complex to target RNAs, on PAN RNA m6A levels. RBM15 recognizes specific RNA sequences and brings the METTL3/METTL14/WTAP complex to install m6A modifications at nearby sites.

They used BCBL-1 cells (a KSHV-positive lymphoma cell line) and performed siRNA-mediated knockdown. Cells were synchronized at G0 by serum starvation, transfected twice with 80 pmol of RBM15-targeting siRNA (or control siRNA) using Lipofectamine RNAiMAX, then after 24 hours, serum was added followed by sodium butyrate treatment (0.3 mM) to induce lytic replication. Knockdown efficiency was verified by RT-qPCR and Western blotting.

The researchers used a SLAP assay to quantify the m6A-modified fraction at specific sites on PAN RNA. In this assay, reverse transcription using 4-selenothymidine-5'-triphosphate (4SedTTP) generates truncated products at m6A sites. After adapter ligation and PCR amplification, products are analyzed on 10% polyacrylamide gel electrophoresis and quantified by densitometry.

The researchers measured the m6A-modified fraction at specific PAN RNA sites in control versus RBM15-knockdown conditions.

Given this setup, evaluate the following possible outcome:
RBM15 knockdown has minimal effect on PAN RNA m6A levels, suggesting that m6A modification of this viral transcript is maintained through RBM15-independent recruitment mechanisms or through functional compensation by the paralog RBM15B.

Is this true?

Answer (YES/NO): NO